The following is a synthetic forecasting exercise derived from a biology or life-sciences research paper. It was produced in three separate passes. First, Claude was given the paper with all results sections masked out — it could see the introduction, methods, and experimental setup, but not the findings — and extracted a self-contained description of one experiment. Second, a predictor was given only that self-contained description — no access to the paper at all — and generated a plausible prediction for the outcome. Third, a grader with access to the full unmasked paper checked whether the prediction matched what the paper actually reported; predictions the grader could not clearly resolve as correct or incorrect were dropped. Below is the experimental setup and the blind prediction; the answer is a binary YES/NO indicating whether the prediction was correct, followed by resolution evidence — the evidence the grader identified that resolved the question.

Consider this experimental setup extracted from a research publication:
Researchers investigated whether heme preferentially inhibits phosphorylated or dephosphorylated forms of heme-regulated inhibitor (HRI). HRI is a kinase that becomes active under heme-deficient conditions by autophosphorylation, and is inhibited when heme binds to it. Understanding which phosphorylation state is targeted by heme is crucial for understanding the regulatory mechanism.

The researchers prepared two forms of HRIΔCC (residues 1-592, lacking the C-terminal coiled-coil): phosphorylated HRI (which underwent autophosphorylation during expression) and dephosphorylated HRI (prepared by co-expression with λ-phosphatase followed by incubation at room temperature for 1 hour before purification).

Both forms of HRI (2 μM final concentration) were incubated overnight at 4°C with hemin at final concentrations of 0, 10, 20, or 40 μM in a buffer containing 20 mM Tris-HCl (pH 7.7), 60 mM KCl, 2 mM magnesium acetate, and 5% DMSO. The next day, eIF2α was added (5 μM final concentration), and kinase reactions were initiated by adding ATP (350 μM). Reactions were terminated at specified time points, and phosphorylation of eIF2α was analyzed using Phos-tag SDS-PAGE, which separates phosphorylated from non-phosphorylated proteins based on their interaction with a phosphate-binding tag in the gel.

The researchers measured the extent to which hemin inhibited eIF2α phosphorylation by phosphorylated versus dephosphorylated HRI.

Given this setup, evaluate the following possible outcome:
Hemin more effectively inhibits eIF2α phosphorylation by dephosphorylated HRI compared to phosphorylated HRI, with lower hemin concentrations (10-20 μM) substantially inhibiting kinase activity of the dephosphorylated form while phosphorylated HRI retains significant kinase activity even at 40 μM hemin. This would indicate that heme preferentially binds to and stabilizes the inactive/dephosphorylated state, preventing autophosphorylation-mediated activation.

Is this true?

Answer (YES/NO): NO